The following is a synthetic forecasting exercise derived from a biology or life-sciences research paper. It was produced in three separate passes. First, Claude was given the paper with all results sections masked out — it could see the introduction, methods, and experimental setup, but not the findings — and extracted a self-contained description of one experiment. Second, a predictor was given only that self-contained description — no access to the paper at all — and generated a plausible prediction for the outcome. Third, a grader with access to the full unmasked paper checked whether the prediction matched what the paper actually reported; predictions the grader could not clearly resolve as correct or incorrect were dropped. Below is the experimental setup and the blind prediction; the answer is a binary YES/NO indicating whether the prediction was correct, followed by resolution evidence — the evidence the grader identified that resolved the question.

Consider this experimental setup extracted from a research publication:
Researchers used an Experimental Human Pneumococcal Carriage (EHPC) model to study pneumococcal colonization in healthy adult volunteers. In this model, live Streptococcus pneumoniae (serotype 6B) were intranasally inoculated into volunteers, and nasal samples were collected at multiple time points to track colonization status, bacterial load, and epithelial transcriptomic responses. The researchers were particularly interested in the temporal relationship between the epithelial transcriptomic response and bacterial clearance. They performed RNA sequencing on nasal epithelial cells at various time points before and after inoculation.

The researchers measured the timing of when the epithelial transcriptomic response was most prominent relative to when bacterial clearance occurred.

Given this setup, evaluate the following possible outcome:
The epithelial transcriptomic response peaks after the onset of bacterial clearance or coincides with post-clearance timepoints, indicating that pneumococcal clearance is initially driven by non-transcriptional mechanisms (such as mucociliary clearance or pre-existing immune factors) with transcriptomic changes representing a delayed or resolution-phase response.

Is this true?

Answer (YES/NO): NO